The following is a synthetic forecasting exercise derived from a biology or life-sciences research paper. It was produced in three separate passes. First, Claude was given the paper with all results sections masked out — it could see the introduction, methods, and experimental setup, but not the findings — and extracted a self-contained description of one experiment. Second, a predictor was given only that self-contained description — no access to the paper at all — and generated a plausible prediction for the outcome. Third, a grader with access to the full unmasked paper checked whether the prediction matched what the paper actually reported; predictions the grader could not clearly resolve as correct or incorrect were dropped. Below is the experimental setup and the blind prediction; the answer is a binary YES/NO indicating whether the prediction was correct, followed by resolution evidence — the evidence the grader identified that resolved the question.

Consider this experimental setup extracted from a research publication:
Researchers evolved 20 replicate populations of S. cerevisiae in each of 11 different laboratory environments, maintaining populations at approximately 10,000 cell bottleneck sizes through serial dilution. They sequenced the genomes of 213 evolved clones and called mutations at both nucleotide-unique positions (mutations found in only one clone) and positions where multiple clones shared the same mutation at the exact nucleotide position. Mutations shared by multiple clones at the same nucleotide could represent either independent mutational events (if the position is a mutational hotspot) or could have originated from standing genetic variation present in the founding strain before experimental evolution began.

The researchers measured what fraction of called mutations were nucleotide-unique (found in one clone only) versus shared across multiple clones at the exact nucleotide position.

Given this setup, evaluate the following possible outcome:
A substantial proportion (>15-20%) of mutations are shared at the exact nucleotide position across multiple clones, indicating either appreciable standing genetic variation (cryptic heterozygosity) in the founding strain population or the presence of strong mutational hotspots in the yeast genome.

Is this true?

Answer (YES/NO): NO